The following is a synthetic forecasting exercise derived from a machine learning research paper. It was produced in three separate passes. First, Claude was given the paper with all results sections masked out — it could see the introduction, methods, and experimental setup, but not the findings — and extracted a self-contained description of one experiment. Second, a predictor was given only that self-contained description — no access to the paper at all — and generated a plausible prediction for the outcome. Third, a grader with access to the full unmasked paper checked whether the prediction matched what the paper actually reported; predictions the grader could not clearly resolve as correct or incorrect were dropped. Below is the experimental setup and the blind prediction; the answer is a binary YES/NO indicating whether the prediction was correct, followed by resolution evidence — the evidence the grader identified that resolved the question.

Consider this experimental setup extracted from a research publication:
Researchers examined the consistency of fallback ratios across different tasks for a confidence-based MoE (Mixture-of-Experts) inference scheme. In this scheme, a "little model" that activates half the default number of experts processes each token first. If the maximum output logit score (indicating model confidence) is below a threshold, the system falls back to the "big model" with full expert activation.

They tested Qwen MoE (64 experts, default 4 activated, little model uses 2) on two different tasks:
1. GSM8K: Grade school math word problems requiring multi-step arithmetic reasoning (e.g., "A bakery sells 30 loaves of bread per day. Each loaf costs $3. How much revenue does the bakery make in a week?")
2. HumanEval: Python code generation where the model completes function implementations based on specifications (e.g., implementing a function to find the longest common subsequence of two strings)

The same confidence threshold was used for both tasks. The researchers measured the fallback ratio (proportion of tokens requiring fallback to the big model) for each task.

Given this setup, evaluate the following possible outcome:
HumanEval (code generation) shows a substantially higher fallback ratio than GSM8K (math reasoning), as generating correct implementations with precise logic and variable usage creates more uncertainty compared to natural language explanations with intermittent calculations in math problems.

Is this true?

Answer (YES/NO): NO